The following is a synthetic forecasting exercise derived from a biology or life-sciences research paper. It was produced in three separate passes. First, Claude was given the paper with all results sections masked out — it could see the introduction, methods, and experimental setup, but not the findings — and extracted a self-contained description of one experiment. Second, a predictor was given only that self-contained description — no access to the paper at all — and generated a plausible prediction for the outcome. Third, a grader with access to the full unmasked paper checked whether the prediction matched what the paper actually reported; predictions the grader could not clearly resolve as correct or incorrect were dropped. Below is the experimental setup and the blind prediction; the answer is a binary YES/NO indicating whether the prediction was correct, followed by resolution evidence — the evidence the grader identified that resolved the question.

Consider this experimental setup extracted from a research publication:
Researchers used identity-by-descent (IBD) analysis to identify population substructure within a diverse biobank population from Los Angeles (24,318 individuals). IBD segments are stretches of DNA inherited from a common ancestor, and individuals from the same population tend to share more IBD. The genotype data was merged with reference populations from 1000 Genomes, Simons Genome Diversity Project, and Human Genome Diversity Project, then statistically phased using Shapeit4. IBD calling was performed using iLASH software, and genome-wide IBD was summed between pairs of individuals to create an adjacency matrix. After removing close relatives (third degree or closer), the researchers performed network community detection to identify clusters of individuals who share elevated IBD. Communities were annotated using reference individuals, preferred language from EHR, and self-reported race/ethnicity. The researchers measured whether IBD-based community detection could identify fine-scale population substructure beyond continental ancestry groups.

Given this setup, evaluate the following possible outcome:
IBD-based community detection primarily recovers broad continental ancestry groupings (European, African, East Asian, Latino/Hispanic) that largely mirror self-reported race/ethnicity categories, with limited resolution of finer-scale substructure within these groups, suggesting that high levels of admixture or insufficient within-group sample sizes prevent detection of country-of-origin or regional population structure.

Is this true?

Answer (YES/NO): NO